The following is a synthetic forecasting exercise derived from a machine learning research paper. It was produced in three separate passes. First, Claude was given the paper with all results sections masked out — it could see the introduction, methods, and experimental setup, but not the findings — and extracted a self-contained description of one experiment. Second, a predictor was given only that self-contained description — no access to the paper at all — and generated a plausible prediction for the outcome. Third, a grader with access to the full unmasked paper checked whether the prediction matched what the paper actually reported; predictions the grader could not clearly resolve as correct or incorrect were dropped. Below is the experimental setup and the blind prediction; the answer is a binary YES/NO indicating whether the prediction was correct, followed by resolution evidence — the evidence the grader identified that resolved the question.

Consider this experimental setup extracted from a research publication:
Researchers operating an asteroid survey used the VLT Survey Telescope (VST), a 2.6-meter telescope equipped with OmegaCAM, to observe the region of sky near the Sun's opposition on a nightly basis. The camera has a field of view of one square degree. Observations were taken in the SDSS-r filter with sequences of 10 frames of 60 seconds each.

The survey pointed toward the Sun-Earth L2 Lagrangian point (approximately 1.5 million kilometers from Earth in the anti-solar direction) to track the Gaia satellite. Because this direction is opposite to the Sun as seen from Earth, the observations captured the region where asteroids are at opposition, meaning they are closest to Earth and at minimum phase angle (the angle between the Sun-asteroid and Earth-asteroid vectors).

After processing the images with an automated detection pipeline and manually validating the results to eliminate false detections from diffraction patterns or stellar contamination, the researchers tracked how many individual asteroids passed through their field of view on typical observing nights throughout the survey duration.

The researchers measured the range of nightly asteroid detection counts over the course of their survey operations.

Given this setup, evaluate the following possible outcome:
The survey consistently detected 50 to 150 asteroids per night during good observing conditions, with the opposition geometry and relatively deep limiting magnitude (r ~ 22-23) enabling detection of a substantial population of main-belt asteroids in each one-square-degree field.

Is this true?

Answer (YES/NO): NO